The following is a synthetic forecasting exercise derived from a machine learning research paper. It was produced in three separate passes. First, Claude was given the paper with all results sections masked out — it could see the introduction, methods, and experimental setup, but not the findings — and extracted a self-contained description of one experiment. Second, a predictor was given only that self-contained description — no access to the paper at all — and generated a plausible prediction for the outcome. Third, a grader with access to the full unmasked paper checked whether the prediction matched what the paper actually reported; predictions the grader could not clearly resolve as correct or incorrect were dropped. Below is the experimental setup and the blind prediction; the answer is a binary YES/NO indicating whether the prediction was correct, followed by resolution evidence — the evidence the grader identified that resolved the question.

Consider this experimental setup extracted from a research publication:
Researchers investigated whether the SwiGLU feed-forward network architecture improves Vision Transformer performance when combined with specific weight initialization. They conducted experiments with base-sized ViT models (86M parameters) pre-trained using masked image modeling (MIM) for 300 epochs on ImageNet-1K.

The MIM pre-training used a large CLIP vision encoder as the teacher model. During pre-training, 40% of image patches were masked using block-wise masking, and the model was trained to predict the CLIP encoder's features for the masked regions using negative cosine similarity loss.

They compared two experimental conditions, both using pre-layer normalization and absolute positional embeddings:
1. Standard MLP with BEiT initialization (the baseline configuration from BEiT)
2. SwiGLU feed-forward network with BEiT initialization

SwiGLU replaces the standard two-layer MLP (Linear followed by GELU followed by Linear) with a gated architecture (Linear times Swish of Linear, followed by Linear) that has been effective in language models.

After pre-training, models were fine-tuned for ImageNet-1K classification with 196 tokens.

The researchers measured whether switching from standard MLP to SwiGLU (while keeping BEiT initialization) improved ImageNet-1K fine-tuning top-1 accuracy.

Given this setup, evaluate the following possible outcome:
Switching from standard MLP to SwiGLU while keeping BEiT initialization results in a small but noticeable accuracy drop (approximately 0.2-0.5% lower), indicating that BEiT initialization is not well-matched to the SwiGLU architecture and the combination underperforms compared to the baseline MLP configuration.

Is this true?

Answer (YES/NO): NO